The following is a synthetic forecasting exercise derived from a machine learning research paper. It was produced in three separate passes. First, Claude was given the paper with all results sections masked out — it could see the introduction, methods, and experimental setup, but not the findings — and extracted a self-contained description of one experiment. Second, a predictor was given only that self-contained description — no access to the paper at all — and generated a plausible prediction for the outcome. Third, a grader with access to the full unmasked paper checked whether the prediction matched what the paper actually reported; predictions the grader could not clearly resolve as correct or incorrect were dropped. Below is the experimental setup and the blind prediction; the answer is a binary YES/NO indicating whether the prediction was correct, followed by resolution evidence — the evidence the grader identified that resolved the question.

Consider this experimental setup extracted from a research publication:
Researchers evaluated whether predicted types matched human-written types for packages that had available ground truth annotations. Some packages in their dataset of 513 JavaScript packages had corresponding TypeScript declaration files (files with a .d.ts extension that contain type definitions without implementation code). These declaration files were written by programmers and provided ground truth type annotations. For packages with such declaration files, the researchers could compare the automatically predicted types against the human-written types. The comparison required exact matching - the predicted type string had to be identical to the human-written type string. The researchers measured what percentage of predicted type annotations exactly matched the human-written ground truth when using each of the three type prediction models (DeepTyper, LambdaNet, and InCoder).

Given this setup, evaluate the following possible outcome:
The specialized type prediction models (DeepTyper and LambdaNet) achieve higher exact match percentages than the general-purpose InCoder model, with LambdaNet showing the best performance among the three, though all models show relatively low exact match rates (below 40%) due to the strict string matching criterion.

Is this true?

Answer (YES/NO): NO